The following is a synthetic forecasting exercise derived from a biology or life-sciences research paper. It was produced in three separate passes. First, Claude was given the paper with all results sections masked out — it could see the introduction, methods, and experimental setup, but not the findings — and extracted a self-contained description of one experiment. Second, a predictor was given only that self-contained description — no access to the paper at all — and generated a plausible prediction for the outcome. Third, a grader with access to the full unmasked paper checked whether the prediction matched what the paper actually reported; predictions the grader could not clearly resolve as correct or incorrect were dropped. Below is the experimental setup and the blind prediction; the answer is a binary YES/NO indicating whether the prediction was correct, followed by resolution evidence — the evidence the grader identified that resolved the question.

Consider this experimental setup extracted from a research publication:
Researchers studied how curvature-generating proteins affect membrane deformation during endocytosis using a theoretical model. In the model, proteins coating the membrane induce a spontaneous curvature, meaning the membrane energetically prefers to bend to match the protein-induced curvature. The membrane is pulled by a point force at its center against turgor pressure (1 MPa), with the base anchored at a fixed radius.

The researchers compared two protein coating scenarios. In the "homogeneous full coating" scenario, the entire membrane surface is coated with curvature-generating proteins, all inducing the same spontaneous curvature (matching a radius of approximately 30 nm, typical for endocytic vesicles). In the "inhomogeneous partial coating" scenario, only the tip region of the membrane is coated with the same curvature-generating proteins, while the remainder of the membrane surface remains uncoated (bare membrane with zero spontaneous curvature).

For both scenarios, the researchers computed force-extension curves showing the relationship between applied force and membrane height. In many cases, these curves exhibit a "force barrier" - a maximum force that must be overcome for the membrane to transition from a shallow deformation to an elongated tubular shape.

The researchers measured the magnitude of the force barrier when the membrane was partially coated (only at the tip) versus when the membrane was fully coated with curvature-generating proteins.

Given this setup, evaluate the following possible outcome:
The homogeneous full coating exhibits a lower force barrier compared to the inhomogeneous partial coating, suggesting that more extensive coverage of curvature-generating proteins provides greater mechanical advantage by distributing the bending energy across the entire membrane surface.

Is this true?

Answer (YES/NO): NO